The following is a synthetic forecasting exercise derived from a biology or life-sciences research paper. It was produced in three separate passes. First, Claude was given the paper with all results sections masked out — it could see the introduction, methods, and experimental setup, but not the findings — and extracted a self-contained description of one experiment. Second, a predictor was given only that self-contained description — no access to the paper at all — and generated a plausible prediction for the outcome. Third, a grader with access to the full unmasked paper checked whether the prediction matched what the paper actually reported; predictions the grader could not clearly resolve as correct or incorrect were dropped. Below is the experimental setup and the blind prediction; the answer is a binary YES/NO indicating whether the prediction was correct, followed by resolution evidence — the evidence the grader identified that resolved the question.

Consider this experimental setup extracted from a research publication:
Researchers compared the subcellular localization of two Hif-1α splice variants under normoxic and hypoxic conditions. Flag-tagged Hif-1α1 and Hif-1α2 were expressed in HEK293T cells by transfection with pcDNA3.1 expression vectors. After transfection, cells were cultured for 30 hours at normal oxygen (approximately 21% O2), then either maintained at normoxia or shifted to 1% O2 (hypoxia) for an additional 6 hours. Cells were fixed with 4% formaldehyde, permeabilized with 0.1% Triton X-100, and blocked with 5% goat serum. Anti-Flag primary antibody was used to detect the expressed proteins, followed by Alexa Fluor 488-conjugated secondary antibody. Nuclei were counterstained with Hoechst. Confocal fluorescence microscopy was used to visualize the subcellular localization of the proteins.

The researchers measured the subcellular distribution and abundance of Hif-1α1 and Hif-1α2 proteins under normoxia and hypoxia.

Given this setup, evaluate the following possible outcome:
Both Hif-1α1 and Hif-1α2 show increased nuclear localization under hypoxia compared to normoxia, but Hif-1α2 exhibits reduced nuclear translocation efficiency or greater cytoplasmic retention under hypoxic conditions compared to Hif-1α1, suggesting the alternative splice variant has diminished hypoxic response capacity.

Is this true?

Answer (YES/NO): NO